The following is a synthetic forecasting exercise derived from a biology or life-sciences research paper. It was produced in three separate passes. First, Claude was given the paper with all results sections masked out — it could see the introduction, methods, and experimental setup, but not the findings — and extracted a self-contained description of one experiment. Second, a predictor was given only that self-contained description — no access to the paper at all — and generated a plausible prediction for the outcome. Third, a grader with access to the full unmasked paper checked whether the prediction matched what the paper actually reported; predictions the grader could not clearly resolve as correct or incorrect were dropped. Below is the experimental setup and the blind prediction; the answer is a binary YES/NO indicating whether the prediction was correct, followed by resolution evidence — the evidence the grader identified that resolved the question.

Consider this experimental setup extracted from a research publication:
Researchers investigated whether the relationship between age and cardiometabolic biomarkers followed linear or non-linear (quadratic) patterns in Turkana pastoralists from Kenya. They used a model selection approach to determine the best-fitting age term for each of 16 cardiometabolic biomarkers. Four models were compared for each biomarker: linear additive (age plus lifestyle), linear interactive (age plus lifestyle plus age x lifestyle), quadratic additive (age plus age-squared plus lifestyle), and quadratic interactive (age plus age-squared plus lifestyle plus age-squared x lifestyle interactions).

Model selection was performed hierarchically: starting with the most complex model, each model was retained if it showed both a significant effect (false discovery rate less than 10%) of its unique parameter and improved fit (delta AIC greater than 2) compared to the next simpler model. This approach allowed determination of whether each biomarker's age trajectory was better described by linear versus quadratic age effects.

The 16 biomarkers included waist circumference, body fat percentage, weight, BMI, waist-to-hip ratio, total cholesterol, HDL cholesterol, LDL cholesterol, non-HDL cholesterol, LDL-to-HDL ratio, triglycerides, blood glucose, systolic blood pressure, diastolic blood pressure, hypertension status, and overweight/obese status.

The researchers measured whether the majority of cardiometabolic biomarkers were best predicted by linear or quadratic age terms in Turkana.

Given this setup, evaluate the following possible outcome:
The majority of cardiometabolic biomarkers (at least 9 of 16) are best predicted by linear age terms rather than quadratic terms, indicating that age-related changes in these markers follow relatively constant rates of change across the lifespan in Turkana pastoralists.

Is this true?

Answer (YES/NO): NO